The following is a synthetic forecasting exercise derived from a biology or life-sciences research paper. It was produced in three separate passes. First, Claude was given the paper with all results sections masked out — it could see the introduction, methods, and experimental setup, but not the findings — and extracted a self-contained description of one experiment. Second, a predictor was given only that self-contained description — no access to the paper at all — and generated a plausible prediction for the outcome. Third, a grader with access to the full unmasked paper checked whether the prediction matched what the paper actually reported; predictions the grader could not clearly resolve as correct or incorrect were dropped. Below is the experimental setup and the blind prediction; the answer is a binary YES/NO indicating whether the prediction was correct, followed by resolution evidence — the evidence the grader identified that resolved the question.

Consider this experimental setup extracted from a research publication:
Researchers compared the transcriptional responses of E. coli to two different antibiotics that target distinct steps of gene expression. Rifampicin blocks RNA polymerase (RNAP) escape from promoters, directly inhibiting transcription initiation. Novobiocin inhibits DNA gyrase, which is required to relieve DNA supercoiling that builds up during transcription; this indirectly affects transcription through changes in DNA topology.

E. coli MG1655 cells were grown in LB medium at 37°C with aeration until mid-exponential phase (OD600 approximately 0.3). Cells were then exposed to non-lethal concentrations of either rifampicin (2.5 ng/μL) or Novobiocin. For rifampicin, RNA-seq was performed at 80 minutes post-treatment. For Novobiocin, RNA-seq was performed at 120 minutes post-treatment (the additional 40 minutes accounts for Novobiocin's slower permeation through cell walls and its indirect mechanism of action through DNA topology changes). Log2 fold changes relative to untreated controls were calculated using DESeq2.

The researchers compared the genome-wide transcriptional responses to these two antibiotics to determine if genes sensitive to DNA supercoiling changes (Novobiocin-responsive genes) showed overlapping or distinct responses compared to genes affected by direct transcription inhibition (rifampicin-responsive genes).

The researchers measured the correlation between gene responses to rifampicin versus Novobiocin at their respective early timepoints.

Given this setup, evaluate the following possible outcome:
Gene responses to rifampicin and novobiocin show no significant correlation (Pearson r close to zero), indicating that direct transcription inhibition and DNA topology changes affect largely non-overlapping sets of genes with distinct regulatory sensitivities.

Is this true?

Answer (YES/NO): NO